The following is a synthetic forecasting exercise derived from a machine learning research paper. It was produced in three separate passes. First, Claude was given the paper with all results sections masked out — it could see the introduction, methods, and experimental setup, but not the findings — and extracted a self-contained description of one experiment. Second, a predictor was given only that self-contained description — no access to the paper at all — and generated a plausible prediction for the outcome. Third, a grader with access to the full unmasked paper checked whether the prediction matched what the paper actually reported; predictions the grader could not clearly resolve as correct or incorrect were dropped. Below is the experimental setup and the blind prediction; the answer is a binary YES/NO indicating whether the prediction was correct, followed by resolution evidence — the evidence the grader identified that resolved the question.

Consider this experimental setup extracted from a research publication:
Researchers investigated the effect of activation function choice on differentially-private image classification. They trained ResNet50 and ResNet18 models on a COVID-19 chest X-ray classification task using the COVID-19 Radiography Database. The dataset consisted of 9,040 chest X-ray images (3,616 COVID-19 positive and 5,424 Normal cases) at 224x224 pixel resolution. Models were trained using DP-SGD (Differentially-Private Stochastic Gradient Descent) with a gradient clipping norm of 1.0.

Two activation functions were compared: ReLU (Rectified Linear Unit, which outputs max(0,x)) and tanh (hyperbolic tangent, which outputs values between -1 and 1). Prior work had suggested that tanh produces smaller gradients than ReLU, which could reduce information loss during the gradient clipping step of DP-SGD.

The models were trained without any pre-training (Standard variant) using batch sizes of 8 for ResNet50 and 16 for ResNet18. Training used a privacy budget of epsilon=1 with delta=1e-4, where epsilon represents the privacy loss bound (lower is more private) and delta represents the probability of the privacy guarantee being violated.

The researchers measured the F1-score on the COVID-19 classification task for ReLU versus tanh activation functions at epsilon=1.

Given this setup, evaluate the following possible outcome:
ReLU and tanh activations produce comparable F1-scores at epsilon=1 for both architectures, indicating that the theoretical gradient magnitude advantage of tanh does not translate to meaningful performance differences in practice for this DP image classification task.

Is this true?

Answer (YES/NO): NO